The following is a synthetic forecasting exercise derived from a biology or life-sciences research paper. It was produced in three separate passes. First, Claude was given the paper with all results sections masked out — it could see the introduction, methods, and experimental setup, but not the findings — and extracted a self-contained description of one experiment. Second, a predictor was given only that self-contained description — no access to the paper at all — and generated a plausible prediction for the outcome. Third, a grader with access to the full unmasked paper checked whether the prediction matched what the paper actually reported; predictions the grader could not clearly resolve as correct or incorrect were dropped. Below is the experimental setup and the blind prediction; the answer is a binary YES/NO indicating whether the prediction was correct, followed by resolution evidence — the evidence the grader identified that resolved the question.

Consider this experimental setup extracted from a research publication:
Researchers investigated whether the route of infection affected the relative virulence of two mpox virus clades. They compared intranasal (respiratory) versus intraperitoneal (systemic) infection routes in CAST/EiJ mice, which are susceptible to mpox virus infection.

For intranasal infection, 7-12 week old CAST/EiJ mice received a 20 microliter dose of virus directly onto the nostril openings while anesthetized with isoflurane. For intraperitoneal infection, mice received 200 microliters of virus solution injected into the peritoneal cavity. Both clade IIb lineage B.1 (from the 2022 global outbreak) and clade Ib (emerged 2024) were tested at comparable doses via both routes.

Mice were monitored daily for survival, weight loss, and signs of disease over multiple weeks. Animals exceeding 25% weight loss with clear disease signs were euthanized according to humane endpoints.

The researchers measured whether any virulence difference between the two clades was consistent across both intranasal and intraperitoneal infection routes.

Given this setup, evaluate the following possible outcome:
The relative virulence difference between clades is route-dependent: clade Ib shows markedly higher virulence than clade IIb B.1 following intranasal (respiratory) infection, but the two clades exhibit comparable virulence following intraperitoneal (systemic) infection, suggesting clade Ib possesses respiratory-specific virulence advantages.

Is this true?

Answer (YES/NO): NO